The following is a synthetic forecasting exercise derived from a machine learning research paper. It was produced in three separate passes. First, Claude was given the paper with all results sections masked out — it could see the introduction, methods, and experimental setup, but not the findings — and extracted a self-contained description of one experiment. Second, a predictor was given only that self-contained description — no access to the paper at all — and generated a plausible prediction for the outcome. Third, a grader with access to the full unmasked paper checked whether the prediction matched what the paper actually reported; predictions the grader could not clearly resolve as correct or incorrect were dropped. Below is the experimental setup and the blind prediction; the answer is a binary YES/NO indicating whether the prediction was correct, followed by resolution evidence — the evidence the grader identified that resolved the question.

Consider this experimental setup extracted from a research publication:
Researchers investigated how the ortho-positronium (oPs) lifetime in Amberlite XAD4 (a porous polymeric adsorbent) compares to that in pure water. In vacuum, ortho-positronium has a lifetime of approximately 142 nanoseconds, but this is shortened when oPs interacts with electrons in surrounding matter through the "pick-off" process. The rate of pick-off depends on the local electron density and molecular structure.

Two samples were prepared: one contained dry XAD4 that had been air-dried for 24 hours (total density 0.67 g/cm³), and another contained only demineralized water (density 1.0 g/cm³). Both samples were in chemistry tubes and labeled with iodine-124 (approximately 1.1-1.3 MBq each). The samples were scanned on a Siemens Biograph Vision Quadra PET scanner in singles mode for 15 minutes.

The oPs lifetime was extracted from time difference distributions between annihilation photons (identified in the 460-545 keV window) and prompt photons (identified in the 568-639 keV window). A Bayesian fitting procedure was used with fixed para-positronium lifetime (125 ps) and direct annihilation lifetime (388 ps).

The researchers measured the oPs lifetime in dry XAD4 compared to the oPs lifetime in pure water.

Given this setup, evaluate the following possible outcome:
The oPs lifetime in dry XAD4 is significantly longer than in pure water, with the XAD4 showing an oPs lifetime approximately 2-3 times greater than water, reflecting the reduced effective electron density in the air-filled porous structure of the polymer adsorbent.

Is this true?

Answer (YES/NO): NO